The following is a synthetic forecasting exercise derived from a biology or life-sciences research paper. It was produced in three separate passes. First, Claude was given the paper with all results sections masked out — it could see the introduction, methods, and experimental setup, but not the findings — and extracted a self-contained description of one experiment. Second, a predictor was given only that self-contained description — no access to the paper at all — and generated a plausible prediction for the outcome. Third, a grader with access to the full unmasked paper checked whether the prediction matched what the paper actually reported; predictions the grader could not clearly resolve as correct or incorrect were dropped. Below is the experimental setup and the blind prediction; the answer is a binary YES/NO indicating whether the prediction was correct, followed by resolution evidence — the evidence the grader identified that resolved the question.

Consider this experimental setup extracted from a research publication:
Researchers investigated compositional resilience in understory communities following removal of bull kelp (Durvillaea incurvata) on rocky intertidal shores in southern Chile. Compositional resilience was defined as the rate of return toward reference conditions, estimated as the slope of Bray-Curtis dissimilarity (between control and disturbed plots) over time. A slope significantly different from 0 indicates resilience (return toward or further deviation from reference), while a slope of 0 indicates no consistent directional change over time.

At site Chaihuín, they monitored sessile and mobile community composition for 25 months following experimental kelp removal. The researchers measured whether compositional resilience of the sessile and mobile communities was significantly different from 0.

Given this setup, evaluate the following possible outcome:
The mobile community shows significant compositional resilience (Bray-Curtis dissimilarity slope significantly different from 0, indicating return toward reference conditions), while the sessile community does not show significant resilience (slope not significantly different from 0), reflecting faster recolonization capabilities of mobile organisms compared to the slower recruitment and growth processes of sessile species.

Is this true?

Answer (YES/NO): NO